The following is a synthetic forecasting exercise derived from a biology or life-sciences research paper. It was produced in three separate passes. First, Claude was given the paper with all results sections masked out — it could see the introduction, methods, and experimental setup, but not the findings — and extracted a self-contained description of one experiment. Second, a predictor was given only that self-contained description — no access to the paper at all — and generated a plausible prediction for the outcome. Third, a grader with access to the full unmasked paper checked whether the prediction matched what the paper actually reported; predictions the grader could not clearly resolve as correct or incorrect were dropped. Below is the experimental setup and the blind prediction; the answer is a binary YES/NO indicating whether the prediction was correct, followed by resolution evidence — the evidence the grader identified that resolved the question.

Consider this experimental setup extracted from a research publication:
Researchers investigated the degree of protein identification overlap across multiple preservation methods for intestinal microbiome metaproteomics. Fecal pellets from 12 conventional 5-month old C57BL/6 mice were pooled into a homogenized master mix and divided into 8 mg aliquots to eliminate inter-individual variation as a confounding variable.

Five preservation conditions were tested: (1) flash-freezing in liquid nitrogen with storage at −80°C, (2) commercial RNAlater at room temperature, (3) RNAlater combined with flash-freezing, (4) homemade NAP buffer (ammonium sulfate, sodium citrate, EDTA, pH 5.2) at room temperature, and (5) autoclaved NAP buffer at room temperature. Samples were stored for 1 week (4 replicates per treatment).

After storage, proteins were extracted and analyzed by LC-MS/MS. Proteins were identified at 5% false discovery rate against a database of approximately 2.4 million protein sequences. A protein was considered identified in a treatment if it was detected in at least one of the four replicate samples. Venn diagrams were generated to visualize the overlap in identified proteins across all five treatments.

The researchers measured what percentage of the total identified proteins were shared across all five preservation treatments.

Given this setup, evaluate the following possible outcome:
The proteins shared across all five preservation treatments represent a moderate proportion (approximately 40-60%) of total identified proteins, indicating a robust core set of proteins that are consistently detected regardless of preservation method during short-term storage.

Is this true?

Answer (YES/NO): NO